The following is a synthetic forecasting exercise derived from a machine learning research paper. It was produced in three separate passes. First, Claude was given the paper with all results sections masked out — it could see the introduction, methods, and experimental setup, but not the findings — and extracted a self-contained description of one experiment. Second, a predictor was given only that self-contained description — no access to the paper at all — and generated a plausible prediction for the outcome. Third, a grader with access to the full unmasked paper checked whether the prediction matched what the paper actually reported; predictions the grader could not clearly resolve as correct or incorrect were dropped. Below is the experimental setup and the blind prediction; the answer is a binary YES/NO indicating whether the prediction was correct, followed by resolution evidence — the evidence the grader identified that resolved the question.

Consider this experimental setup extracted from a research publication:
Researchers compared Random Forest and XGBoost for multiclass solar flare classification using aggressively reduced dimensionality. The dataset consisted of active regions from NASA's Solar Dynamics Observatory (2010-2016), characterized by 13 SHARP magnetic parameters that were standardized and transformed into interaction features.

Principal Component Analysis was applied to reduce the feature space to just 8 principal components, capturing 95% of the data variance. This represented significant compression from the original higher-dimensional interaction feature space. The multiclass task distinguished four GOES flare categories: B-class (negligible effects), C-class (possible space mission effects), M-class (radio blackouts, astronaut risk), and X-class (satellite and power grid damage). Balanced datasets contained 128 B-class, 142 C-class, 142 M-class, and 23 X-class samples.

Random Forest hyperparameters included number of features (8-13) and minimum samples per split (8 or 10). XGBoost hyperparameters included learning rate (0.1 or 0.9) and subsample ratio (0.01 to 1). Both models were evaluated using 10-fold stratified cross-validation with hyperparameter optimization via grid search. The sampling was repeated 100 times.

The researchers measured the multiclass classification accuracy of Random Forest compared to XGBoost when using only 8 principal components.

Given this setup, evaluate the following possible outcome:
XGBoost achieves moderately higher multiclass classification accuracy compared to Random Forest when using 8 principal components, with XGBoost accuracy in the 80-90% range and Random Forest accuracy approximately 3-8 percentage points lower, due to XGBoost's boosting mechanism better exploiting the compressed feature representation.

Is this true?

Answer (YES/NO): NO